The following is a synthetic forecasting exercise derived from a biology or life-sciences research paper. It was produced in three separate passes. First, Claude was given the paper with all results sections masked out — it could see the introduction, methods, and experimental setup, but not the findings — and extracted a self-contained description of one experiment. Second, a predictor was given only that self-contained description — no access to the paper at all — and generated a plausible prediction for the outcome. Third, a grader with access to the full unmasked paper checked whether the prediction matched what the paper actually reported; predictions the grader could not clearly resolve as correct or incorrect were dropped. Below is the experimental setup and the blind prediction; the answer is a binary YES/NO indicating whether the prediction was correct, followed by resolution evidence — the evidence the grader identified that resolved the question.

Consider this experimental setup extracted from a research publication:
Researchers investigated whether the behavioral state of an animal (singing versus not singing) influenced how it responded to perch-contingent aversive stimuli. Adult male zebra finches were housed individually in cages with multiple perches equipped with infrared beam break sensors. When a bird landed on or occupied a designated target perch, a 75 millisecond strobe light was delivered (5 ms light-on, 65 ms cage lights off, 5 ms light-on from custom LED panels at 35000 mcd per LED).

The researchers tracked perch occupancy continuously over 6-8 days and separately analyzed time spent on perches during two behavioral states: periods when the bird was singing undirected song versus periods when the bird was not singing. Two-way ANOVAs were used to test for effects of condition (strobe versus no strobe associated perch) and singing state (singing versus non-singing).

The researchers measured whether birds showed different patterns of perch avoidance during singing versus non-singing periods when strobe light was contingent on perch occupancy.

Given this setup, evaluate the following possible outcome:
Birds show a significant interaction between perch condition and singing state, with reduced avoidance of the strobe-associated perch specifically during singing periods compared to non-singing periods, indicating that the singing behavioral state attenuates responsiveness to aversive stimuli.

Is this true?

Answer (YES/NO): NO